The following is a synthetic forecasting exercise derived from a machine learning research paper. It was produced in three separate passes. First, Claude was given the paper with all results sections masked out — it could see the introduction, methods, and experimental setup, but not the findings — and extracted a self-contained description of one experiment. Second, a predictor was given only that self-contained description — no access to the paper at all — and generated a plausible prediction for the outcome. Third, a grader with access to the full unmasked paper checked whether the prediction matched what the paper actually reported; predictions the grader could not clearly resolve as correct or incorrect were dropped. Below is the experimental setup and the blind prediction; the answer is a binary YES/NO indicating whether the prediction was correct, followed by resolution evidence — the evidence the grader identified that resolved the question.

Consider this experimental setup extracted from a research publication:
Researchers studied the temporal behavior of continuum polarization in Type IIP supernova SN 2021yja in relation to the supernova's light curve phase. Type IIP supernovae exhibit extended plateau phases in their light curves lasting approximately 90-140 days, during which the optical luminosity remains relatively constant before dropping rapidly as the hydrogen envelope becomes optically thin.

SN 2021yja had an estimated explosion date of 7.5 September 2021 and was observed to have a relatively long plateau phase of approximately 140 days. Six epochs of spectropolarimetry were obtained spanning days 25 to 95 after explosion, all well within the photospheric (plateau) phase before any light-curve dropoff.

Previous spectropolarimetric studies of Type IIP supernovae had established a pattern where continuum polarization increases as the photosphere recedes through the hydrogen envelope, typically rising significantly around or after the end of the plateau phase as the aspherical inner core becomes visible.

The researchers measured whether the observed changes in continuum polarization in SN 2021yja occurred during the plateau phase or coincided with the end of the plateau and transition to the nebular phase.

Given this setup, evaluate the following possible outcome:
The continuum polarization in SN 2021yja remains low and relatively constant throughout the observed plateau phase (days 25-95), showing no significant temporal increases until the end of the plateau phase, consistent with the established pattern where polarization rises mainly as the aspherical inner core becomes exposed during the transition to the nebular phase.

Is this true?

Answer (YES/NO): NO